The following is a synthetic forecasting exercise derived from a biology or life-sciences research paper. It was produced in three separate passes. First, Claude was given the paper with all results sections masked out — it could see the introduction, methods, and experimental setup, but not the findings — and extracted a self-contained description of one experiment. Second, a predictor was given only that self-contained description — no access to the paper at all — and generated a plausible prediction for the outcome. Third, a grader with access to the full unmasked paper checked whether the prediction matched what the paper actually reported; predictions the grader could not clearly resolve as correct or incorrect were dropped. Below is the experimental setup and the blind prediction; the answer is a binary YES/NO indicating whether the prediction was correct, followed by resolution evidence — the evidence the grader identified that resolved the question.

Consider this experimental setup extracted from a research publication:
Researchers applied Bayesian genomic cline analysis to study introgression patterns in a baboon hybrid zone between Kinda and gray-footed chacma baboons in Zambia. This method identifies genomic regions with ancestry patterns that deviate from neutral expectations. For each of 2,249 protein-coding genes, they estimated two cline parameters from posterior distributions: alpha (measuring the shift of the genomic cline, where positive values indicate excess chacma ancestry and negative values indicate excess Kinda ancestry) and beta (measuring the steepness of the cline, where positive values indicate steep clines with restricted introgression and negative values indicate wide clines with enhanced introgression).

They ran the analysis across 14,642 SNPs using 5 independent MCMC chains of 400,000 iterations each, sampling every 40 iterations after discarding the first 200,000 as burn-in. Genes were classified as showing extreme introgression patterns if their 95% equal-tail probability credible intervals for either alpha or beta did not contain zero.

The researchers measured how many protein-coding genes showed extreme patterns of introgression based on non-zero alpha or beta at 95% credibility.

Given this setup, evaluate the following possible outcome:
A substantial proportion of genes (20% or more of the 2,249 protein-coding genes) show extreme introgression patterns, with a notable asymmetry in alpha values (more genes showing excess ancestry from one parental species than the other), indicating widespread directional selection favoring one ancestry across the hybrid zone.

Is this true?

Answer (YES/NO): NO